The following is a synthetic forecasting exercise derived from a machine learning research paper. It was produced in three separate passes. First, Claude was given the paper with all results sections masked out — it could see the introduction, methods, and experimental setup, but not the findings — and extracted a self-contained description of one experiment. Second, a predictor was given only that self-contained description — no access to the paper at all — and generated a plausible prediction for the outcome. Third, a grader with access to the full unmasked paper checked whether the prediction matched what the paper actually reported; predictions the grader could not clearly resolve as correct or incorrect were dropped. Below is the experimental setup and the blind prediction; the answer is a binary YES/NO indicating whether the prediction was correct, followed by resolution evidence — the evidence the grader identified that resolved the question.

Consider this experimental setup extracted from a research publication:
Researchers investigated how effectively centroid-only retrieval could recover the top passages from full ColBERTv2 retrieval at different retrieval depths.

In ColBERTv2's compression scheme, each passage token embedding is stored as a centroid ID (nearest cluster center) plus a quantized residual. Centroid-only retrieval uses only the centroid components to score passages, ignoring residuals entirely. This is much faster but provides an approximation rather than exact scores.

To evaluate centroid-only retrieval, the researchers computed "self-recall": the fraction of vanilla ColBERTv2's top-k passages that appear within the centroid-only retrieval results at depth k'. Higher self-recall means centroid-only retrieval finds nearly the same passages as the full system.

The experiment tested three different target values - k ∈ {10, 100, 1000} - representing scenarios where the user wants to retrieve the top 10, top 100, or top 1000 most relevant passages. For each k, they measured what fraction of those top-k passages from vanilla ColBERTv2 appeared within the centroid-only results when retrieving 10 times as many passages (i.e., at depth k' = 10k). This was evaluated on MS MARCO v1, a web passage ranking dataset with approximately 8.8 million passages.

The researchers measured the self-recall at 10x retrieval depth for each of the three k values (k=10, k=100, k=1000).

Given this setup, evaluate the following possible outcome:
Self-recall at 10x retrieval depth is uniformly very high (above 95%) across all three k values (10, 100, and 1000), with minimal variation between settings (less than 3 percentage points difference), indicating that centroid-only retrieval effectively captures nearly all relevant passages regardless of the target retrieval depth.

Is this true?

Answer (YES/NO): YES